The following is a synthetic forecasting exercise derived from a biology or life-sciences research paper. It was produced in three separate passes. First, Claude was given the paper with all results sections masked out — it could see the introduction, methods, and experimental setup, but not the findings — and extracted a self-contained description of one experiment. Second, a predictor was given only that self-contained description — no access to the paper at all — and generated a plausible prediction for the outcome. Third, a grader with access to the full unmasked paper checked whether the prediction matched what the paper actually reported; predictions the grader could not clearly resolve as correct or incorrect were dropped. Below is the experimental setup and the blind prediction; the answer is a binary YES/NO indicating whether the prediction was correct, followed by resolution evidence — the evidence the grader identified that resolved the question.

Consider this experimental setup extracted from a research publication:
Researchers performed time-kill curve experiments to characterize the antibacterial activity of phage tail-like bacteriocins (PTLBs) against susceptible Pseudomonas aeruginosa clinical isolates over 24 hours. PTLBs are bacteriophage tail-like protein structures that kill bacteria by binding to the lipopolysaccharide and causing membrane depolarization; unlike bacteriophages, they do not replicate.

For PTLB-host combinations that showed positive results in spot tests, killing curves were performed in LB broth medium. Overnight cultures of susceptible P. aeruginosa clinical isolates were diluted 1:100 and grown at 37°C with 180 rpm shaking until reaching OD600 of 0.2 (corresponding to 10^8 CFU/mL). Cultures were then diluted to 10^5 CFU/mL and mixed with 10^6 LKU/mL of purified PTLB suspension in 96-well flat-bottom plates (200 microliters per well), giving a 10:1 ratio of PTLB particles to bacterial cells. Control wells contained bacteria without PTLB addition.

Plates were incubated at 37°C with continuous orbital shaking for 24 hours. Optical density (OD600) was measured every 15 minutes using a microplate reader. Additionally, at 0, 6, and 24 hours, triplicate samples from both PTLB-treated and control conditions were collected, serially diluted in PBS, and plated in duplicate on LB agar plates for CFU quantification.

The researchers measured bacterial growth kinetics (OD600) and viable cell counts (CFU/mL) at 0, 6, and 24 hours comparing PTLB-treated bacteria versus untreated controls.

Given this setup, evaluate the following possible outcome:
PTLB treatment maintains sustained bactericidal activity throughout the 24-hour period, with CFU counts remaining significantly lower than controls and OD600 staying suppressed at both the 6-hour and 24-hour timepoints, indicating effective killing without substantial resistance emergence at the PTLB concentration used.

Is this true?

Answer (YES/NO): NO